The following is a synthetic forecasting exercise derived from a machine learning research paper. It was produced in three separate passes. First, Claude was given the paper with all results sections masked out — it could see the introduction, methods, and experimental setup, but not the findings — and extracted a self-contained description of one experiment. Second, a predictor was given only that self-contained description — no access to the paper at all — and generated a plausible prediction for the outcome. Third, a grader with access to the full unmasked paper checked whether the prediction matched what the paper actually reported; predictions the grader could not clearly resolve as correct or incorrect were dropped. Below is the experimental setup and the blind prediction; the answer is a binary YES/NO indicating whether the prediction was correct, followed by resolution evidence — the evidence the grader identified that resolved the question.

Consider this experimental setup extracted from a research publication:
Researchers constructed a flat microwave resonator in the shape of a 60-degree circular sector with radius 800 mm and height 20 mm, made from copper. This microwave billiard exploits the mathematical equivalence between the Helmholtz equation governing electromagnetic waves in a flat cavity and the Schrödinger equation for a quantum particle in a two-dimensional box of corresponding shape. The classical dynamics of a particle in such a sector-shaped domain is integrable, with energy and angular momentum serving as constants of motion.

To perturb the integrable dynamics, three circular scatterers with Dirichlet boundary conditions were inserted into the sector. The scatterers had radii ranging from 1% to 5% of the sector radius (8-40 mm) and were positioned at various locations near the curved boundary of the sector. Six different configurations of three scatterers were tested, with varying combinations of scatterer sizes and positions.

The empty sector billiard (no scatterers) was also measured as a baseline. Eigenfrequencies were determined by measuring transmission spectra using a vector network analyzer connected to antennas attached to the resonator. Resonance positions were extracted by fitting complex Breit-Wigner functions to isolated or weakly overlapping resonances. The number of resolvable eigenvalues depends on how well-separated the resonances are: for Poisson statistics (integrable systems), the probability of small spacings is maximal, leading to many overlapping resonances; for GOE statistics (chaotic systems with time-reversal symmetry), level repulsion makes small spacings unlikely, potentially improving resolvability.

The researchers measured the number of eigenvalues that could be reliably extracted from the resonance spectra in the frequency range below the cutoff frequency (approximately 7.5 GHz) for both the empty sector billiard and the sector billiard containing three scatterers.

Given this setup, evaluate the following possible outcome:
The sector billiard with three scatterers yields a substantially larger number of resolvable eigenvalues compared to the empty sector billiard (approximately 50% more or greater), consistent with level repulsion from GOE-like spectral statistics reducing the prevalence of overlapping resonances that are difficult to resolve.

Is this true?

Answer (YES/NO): YES